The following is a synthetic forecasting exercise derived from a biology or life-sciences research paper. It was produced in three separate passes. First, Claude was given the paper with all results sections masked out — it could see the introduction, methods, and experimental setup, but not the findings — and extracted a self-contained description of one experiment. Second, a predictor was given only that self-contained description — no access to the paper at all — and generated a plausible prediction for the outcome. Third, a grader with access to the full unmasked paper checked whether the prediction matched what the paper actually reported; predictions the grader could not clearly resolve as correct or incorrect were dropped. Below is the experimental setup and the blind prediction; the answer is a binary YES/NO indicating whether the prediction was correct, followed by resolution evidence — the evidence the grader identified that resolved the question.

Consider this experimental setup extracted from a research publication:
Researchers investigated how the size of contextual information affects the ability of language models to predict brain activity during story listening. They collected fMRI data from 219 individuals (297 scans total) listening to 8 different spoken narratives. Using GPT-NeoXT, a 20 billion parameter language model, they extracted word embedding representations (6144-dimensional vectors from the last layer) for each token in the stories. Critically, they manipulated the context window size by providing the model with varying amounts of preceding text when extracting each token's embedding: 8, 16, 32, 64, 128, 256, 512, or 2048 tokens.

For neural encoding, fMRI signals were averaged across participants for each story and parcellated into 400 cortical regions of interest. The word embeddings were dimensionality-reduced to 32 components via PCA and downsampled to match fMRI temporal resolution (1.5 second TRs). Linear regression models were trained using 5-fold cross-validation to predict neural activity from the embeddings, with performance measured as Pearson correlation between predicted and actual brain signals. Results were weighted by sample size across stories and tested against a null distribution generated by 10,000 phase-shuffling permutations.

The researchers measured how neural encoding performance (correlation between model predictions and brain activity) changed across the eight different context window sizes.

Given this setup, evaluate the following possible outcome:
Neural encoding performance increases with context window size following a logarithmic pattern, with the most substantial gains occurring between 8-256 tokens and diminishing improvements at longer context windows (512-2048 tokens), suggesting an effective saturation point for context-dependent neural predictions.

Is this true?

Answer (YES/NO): NO